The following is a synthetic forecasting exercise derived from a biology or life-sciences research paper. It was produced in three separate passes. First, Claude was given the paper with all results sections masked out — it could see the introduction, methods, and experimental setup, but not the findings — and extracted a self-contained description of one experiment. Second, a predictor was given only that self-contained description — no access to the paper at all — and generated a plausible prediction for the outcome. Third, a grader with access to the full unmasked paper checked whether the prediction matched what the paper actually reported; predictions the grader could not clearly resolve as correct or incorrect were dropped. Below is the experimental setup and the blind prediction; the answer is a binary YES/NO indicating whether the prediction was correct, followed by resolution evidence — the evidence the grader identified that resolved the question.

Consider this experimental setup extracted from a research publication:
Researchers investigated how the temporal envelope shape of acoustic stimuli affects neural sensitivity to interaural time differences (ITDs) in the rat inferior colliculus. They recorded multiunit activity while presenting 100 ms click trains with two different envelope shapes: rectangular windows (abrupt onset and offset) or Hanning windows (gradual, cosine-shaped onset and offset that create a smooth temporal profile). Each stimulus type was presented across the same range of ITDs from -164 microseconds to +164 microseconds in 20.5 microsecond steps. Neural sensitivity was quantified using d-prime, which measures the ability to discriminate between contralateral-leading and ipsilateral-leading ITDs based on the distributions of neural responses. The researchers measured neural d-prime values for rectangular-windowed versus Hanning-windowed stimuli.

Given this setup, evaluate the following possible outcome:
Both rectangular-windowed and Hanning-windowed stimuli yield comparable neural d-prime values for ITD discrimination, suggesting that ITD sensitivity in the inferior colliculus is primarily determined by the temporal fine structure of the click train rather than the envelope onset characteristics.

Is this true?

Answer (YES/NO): NO